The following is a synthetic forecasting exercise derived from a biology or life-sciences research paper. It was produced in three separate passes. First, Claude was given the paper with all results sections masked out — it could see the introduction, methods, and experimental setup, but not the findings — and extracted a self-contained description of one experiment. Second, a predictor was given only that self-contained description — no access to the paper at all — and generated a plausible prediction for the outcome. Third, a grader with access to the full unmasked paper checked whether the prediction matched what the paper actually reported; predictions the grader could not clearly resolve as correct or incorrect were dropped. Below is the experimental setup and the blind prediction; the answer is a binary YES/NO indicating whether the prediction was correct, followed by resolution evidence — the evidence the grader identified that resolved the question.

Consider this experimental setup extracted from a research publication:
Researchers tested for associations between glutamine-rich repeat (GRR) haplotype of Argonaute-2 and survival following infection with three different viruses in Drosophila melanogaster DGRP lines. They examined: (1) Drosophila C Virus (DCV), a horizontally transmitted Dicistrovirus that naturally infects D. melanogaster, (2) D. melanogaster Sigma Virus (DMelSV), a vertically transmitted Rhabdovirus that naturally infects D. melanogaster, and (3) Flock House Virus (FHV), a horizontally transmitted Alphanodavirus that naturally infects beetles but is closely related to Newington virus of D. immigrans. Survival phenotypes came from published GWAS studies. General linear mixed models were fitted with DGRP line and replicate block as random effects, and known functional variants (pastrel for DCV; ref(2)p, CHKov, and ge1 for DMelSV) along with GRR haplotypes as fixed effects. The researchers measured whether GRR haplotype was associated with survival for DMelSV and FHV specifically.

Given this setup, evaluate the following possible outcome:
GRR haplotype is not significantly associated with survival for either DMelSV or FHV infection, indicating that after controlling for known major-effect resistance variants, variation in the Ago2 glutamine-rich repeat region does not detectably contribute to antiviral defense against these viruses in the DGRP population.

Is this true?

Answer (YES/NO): YES